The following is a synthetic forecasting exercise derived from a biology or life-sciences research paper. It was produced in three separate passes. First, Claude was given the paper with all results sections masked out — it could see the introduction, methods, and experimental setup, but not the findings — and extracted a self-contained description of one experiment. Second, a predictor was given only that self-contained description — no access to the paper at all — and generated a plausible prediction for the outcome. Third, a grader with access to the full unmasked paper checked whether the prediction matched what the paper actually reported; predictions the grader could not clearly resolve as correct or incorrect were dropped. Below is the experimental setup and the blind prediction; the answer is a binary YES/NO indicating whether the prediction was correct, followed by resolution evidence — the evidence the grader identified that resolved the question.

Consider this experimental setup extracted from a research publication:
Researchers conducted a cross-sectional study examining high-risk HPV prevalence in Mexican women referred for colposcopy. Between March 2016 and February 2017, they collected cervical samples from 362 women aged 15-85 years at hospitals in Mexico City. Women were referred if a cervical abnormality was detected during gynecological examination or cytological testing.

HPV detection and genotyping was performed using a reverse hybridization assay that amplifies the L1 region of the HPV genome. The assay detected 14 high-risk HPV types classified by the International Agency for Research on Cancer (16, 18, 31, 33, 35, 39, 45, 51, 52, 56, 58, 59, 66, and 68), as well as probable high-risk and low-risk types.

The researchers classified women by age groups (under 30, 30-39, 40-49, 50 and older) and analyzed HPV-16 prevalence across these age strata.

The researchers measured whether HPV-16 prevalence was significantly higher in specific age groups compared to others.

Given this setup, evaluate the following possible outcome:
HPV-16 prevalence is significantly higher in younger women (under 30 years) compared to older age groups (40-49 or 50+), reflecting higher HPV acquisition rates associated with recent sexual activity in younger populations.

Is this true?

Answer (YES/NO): NO